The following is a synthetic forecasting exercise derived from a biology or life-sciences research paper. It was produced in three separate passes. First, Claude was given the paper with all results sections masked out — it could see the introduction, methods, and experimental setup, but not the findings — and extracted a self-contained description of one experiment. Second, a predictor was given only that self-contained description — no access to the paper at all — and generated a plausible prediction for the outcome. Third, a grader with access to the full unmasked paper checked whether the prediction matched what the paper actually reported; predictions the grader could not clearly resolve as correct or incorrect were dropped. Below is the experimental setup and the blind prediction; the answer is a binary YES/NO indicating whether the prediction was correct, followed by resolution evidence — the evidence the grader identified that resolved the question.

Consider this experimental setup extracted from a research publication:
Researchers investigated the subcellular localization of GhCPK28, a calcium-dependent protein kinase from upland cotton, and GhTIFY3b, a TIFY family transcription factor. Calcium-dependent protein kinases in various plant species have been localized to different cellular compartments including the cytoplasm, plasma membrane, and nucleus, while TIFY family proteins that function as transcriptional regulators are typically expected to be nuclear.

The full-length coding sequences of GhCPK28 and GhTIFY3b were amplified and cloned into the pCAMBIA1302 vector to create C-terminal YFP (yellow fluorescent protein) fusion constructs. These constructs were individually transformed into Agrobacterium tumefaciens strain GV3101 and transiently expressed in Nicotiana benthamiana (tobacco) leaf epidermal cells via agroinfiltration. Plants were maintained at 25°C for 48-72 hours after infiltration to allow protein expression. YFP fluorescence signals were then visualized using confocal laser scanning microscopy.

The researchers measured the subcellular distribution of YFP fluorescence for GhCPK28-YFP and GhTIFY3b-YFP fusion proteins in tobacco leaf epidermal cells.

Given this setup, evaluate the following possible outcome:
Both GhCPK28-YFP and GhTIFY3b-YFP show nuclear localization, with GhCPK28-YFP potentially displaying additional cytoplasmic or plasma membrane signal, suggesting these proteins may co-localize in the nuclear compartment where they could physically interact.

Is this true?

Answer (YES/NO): NO